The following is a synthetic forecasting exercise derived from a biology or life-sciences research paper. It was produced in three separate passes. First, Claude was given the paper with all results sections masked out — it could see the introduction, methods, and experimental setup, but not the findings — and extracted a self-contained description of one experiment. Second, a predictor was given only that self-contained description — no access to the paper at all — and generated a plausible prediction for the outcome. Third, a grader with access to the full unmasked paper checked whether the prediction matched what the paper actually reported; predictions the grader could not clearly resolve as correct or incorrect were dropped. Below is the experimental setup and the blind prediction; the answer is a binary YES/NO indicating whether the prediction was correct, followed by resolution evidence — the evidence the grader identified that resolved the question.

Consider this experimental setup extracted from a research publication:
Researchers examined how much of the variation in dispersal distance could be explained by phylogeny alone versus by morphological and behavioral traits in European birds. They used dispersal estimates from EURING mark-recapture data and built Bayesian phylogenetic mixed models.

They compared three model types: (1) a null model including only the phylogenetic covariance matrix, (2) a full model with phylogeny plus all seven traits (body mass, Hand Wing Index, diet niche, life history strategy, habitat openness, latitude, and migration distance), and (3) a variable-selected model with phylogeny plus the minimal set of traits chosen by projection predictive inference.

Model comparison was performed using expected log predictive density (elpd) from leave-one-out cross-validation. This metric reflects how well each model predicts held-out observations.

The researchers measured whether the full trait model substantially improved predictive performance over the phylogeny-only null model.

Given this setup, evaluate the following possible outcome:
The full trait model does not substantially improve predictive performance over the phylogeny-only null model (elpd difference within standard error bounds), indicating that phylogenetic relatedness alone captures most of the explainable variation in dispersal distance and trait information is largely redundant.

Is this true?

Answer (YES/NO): NO